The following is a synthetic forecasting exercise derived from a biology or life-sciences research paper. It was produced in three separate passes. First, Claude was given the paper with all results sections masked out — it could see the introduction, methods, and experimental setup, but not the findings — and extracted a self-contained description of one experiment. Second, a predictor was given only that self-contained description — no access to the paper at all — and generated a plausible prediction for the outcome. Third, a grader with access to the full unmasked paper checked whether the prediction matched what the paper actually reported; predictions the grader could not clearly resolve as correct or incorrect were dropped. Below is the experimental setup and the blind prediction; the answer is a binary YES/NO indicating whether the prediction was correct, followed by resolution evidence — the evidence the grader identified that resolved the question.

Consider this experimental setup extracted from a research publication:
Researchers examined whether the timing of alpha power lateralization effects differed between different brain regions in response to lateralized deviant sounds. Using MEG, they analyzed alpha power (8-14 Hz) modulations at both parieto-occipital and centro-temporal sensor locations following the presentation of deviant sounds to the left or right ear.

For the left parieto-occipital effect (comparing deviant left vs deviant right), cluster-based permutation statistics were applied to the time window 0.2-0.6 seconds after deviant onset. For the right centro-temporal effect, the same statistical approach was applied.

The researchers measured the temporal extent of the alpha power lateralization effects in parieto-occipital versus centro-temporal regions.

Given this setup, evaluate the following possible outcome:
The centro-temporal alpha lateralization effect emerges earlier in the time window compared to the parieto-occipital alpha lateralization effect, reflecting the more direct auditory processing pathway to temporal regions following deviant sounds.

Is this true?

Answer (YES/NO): NO